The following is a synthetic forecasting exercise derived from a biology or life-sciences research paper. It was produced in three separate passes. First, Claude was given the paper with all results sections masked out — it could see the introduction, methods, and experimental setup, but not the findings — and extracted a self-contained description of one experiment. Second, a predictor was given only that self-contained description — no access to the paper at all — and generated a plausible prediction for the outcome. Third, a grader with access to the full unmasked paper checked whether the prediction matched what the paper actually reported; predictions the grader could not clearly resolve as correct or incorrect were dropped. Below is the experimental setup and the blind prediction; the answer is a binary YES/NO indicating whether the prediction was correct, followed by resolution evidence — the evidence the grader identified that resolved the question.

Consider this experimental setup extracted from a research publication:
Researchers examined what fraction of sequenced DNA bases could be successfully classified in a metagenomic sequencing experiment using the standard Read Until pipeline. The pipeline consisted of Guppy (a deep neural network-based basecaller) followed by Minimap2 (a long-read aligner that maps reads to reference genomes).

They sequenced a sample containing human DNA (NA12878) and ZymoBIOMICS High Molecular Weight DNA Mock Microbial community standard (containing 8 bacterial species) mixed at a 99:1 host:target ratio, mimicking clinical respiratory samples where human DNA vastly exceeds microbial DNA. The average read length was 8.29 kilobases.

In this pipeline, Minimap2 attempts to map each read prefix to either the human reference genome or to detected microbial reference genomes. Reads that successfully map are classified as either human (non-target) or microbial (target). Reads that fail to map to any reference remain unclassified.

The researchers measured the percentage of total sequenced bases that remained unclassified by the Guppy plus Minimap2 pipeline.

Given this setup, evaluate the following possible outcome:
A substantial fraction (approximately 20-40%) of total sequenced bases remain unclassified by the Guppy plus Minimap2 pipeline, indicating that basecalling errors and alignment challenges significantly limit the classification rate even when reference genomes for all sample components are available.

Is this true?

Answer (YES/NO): NO